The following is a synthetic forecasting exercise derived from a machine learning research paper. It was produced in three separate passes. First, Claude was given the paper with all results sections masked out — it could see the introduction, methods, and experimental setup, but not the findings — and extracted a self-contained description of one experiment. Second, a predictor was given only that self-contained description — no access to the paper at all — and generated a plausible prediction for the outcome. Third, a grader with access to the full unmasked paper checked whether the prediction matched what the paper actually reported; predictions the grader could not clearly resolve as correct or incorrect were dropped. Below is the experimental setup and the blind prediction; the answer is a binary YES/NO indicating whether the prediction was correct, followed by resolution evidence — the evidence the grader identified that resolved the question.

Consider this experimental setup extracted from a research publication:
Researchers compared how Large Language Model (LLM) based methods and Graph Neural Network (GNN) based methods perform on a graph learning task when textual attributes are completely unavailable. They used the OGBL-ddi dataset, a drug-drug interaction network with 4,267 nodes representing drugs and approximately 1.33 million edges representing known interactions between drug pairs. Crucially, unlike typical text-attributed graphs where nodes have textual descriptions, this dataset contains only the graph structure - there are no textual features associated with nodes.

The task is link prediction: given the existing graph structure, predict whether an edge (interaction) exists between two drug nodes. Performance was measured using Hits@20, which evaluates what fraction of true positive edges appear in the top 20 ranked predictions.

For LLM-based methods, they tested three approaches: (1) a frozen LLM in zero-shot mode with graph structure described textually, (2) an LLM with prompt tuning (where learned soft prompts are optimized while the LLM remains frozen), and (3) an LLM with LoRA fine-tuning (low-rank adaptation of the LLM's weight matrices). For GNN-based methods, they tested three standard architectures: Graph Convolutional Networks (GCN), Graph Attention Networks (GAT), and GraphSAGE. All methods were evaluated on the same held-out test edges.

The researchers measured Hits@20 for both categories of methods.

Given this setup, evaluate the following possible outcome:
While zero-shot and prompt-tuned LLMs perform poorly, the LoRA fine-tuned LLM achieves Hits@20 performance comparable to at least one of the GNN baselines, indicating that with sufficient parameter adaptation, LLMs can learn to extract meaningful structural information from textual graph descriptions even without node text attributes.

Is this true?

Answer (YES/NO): YES